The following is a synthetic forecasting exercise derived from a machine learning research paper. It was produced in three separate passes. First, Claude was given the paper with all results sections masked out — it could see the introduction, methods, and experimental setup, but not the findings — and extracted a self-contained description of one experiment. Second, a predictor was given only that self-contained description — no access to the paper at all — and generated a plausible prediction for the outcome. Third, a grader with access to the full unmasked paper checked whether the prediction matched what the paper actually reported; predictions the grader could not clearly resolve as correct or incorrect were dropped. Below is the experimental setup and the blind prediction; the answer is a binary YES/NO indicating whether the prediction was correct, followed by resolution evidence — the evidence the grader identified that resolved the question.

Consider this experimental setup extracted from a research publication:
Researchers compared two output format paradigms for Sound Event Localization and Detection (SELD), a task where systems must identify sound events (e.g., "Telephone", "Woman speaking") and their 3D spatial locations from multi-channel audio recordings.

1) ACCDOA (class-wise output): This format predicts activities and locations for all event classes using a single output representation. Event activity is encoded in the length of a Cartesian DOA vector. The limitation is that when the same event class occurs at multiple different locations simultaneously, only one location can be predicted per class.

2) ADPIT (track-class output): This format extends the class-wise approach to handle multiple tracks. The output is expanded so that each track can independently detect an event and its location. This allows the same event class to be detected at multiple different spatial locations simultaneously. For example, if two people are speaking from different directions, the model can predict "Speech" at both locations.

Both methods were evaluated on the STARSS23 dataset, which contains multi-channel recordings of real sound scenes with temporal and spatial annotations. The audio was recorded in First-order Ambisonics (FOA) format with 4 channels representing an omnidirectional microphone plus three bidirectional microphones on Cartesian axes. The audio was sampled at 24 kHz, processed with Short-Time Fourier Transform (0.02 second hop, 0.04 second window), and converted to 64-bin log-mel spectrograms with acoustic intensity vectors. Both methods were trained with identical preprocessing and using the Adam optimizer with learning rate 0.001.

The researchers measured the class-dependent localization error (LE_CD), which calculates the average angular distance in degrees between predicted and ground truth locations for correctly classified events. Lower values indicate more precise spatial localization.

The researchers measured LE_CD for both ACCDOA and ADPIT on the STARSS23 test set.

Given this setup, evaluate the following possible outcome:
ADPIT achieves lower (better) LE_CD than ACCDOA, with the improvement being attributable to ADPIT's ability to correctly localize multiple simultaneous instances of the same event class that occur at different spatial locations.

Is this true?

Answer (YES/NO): YES